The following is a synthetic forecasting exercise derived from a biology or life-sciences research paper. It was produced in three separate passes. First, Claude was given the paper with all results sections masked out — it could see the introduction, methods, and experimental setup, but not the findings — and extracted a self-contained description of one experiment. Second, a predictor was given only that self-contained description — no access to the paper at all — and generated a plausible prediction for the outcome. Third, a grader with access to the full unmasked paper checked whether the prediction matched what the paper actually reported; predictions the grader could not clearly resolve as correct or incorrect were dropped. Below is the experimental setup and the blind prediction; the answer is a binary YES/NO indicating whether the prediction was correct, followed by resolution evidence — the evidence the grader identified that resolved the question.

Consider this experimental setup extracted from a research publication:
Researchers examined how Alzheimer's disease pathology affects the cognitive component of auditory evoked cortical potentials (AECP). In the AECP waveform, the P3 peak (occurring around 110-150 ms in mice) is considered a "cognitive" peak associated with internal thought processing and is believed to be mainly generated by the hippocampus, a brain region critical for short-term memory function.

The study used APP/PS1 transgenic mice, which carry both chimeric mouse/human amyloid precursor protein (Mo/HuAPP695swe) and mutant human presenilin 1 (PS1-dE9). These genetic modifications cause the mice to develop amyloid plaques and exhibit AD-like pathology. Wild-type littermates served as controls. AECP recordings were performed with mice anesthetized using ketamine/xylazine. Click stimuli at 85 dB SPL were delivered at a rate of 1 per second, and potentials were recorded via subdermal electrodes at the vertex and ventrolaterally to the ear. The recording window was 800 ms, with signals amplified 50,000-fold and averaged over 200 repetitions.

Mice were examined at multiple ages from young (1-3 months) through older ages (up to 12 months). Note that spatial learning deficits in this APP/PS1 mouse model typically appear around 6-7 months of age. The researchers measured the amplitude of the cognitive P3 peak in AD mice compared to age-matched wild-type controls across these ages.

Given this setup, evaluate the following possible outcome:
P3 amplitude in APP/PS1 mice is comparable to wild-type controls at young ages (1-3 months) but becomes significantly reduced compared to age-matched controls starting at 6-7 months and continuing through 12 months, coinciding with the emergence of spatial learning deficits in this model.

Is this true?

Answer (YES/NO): NO